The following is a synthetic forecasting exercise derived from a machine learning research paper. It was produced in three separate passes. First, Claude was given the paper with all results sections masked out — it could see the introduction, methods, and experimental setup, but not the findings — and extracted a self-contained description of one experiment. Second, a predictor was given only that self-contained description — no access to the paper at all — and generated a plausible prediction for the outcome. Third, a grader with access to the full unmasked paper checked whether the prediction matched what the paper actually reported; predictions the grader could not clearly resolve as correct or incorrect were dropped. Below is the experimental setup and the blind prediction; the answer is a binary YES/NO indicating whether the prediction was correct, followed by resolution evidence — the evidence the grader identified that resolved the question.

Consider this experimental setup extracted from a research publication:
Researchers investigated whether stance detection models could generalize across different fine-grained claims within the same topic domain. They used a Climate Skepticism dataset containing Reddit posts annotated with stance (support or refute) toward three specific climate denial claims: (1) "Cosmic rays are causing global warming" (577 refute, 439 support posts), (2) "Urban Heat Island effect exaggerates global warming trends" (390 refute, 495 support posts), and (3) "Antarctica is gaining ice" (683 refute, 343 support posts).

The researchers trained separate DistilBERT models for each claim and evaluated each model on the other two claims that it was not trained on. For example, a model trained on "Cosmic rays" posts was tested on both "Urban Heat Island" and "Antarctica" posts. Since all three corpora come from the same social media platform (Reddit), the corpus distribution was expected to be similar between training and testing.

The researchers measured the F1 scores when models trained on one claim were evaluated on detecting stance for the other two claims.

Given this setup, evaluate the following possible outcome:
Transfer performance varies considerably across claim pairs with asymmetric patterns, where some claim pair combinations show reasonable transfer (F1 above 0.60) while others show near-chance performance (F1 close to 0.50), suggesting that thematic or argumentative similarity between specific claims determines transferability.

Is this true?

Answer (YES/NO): NO